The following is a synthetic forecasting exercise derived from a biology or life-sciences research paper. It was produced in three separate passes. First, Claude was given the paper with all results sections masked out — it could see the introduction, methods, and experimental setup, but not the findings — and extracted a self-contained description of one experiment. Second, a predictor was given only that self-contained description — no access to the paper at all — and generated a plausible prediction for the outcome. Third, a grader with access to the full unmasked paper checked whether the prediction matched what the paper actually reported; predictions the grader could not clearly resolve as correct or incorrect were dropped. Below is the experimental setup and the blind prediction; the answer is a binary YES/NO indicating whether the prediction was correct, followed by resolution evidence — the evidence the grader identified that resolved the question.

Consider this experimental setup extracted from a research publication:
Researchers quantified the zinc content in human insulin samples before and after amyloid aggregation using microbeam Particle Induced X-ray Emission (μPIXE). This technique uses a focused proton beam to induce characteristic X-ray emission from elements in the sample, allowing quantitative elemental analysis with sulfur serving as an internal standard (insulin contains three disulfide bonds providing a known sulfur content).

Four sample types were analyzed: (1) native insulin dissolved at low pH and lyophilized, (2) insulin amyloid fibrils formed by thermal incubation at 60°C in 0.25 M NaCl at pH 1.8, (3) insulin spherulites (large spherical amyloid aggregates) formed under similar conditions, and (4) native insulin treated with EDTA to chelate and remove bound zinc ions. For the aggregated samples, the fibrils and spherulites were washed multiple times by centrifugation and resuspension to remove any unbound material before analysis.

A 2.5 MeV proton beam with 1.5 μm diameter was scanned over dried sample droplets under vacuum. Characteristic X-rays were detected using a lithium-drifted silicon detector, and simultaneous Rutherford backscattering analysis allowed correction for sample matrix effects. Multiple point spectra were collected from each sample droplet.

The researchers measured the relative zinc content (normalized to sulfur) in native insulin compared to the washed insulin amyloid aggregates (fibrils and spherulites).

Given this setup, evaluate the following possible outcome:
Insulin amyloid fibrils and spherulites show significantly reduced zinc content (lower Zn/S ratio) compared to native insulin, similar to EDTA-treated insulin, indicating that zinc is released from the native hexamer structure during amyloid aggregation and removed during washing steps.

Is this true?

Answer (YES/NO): YES